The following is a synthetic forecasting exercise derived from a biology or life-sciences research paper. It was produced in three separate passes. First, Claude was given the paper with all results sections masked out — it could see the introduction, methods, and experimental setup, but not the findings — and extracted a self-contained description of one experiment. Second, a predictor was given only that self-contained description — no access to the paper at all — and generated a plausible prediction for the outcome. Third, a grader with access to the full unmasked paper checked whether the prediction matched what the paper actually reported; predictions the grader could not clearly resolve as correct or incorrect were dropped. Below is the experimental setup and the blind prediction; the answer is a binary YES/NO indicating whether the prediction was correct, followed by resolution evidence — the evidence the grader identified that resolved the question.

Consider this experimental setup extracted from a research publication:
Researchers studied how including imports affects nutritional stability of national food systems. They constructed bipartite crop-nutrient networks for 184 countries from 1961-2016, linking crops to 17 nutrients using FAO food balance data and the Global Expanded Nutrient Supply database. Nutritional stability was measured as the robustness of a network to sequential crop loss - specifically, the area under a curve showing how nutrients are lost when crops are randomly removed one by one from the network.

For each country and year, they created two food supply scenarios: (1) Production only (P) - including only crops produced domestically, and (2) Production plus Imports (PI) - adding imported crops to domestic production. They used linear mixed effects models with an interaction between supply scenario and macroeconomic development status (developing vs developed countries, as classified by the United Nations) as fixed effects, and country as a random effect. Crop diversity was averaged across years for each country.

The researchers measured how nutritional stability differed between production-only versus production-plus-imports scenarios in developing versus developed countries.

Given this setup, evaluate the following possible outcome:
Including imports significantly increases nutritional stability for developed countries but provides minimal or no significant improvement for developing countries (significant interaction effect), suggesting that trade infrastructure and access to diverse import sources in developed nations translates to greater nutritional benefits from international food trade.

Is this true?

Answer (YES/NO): NO